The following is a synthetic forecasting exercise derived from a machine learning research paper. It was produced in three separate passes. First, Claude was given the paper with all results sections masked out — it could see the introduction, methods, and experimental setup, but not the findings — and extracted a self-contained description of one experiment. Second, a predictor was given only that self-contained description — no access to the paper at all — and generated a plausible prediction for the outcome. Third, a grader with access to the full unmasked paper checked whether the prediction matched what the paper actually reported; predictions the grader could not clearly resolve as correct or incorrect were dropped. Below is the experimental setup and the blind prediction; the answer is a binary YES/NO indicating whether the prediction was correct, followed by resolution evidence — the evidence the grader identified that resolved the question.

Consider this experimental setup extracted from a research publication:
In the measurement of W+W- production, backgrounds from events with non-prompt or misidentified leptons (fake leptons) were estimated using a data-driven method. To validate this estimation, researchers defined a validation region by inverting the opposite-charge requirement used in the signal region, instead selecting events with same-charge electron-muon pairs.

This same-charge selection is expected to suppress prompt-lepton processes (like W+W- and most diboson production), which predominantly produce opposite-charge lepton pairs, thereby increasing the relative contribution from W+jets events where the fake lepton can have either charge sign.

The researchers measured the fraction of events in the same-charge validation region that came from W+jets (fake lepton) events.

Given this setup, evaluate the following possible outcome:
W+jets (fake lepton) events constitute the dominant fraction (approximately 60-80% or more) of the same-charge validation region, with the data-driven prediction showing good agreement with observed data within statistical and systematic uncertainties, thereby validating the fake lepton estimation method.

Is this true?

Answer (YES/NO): NO